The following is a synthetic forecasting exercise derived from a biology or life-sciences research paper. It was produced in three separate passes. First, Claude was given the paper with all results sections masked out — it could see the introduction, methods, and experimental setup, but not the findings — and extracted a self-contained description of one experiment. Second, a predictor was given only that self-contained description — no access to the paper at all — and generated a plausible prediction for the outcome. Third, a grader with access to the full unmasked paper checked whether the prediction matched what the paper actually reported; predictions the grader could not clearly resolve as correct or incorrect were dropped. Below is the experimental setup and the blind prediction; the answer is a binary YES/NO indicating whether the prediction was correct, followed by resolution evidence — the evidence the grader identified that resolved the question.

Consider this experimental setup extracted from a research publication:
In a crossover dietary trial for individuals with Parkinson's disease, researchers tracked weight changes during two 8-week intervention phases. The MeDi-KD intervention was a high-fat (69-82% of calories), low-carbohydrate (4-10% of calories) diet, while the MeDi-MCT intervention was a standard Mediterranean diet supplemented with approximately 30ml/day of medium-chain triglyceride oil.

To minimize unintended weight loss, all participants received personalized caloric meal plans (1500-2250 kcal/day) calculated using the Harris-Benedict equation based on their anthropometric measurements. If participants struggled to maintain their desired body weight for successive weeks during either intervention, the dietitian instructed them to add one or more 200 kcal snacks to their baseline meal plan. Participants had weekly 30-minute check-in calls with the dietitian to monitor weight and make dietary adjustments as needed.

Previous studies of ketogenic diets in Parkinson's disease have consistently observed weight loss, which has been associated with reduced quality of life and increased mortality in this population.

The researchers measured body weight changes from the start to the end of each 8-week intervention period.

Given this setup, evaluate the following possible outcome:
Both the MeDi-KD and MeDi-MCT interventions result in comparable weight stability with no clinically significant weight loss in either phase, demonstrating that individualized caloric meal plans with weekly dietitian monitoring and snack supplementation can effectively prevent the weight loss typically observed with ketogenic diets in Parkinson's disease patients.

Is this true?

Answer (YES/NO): NO